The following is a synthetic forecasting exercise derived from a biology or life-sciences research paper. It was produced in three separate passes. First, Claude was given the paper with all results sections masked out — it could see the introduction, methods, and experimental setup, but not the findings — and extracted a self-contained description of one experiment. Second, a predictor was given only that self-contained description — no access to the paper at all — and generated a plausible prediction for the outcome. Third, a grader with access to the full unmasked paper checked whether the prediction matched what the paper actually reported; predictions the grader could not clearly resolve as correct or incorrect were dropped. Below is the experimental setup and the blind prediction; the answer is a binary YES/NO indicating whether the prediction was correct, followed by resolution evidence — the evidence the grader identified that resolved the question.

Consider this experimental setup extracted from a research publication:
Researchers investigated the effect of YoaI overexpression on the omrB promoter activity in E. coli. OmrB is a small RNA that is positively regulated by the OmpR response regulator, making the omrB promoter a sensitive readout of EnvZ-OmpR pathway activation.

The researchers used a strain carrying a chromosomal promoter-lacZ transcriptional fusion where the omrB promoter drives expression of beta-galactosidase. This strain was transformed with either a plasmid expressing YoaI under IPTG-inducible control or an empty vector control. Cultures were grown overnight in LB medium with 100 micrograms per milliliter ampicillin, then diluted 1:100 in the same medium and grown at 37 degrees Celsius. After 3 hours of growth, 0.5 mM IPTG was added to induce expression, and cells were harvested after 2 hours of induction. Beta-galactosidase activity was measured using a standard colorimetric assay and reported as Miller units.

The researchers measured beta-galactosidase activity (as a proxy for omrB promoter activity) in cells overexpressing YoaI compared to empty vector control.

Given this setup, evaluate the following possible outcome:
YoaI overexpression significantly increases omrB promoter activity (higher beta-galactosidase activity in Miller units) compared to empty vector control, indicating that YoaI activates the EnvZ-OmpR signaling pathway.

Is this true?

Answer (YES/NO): YES